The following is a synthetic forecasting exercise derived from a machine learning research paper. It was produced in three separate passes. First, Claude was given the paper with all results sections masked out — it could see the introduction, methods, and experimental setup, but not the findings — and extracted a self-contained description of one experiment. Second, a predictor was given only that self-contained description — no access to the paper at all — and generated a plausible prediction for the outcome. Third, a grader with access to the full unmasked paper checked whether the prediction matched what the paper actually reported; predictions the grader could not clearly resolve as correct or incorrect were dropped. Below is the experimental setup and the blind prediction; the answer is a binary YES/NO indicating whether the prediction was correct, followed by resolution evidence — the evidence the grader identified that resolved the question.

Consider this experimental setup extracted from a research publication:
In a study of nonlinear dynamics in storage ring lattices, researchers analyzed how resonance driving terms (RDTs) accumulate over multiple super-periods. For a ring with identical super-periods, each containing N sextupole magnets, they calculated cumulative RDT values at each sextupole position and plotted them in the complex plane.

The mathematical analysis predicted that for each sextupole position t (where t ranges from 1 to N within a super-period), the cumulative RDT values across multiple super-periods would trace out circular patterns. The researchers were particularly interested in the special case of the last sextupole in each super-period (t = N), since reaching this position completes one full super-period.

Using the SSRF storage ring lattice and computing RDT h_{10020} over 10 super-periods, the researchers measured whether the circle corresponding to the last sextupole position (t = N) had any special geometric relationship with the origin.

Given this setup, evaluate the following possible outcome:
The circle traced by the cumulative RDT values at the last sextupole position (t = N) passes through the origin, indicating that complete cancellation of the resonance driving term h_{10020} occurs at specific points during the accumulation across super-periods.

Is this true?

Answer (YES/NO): YES